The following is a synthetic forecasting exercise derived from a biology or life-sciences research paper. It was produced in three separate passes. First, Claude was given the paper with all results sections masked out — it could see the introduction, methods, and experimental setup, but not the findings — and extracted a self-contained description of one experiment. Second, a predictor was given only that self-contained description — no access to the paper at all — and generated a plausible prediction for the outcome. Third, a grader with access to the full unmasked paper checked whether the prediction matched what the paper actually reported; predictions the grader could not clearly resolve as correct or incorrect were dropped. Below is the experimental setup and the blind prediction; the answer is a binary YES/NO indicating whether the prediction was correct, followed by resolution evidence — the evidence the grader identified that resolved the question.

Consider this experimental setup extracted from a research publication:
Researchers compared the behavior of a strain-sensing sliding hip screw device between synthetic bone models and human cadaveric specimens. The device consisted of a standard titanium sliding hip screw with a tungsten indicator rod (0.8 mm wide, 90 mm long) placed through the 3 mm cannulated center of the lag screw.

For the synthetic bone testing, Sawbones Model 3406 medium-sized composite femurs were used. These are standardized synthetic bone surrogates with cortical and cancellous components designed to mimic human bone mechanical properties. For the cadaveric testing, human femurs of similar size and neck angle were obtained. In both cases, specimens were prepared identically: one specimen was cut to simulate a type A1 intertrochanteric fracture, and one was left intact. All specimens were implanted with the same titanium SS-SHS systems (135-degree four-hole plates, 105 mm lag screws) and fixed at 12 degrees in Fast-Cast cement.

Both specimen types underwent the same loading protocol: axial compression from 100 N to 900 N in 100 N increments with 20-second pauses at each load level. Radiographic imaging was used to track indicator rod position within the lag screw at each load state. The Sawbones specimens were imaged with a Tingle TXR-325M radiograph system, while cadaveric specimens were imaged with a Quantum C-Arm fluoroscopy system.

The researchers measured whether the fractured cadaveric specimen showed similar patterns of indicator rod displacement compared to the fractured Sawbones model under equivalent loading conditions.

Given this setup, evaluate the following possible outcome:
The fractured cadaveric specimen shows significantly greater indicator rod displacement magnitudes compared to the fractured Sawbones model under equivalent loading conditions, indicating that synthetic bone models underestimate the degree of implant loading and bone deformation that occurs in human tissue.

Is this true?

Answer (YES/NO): NO